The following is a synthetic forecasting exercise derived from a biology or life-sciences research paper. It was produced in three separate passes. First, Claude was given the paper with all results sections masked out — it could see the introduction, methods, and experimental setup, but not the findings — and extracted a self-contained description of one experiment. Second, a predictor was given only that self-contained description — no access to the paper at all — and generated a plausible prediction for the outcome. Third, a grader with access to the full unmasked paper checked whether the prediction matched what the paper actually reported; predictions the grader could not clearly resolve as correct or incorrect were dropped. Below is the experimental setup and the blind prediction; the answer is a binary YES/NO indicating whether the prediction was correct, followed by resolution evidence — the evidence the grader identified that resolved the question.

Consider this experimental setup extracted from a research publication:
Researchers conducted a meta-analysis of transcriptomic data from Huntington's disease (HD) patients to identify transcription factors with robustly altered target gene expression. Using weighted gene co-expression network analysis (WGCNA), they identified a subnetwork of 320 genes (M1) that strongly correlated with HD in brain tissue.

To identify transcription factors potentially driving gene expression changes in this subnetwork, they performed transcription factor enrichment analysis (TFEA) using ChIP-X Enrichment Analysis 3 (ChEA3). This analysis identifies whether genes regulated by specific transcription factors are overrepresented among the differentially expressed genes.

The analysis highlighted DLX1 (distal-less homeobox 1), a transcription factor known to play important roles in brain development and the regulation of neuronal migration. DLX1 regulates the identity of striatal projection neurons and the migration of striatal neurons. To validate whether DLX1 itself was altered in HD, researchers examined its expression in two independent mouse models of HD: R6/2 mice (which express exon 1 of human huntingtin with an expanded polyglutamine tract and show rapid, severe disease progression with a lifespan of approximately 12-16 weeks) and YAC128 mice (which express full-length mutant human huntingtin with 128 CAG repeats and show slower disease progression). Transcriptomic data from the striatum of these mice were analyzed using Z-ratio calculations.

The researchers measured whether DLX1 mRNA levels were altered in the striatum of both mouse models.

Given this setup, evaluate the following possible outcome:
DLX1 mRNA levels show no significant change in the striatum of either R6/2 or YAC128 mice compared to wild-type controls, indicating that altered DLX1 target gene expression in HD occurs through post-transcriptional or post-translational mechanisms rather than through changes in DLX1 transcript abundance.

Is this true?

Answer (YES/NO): NO